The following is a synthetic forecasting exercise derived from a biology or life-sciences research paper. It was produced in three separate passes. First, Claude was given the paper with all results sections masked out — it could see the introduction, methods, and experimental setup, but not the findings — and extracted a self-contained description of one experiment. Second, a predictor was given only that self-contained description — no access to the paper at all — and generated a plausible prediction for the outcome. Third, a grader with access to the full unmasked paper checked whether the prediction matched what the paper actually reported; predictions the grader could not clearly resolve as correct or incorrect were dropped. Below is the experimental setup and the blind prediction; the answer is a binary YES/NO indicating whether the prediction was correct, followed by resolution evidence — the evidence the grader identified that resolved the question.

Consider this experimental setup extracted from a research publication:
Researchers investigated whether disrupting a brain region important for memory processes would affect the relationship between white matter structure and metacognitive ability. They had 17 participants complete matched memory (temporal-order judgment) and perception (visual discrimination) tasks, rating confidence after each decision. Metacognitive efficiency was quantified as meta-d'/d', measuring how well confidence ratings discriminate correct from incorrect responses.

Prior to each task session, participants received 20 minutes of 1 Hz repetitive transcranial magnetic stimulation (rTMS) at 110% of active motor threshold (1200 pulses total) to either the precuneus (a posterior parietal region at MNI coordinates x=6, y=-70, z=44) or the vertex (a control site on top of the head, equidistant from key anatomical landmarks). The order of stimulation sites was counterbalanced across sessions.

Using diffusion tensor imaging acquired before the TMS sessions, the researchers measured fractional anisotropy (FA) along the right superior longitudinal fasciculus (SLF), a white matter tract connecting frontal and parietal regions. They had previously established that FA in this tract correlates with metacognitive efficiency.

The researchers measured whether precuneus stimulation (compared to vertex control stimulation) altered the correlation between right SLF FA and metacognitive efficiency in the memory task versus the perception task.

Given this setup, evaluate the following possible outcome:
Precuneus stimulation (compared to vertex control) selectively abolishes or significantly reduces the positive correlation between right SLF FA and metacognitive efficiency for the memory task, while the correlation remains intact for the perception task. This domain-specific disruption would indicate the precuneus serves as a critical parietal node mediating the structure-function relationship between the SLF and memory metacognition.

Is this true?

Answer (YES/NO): YES